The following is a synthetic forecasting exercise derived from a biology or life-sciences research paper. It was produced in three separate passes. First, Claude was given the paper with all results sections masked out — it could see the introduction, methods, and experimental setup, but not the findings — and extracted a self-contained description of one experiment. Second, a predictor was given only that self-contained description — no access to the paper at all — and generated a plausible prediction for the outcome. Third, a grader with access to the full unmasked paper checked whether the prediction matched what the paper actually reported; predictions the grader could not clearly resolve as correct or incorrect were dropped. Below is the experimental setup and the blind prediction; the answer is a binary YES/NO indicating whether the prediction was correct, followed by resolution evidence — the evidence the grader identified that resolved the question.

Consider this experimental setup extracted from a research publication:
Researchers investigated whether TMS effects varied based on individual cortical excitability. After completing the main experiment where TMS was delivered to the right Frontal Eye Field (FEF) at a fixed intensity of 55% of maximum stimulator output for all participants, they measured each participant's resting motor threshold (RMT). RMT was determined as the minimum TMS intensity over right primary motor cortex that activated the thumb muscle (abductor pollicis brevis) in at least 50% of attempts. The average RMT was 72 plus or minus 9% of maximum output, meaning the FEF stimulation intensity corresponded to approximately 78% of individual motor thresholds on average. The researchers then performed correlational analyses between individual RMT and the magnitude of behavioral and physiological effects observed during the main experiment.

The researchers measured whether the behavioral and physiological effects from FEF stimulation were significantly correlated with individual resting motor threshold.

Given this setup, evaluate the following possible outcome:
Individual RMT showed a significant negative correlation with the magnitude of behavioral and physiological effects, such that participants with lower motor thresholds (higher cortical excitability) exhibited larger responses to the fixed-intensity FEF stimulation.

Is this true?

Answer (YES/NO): NO